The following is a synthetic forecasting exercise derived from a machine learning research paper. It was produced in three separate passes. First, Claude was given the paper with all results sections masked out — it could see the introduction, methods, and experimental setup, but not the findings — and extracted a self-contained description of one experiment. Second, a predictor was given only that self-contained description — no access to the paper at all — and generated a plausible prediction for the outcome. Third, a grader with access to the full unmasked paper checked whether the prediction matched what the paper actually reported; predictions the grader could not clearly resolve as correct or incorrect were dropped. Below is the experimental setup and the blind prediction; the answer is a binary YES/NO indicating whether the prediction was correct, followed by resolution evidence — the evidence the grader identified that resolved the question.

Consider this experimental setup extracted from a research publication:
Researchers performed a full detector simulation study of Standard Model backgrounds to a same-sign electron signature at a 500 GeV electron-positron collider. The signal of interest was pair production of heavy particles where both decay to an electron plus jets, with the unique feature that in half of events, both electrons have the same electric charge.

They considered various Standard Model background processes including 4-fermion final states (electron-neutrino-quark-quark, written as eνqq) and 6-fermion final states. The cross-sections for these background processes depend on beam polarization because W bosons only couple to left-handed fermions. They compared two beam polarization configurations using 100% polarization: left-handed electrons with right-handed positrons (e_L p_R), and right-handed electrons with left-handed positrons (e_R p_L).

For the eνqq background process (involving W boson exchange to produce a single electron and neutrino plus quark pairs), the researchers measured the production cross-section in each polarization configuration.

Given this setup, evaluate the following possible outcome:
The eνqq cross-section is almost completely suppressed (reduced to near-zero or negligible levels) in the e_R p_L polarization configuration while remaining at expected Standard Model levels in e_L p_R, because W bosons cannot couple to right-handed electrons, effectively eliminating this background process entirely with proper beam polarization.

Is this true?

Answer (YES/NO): NO